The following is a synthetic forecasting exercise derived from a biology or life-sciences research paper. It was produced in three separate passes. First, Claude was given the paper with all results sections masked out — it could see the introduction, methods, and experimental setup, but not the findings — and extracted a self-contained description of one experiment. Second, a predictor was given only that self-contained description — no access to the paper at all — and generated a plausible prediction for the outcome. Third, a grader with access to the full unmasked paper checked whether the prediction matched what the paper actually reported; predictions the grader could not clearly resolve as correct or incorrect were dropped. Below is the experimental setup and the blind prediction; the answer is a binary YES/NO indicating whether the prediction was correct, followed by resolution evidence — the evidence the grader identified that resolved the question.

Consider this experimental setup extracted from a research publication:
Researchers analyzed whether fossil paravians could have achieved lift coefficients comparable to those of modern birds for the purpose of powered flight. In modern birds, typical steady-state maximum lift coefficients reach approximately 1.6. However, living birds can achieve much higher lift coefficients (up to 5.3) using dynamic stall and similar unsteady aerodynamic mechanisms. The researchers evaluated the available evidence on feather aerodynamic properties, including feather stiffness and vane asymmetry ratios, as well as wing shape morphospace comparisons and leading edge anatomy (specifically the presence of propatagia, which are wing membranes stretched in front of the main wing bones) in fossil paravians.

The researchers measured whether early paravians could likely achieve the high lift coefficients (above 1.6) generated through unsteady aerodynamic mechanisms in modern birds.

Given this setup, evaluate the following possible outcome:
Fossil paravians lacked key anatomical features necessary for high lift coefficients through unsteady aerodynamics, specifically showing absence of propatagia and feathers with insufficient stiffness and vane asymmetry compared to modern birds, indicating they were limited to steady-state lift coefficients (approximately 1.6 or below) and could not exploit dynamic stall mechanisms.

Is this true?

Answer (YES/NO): NO